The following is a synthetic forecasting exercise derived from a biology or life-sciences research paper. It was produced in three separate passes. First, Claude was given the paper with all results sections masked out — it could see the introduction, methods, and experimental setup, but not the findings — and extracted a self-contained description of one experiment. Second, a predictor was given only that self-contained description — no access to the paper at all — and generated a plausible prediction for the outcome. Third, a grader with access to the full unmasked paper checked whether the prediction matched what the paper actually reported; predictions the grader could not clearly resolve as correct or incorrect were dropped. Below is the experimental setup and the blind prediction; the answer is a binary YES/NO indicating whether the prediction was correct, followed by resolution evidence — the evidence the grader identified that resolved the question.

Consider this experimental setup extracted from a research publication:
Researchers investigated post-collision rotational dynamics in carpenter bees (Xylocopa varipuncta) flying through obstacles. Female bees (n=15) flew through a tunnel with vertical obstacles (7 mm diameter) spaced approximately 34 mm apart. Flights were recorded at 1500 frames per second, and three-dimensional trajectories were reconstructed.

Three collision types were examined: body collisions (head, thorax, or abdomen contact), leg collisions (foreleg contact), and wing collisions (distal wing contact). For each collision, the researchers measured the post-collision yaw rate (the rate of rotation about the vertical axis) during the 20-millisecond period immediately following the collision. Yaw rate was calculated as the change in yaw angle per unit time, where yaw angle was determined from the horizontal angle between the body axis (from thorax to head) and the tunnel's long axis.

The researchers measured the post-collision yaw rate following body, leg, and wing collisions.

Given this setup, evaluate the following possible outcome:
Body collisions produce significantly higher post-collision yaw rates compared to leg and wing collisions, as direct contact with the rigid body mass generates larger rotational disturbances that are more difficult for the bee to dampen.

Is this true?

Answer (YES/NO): NO